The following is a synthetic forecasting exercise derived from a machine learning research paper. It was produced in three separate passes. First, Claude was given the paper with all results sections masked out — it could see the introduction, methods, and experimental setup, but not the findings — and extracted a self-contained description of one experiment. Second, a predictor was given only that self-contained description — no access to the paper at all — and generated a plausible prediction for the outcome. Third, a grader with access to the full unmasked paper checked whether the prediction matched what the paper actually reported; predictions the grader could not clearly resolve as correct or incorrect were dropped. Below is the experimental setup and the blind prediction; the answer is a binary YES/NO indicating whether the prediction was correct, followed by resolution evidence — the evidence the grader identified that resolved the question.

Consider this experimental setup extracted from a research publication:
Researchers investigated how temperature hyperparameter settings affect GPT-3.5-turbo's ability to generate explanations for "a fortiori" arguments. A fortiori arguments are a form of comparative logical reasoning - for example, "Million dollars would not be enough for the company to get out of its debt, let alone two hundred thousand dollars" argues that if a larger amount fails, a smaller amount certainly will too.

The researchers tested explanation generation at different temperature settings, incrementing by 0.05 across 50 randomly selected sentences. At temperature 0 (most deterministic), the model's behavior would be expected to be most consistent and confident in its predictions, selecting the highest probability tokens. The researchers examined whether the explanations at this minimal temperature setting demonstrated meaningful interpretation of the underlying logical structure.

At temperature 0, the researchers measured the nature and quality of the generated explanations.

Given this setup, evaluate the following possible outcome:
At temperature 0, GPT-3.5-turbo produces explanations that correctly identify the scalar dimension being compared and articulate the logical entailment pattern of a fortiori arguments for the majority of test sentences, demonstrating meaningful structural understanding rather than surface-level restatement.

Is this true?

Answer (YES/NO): NO